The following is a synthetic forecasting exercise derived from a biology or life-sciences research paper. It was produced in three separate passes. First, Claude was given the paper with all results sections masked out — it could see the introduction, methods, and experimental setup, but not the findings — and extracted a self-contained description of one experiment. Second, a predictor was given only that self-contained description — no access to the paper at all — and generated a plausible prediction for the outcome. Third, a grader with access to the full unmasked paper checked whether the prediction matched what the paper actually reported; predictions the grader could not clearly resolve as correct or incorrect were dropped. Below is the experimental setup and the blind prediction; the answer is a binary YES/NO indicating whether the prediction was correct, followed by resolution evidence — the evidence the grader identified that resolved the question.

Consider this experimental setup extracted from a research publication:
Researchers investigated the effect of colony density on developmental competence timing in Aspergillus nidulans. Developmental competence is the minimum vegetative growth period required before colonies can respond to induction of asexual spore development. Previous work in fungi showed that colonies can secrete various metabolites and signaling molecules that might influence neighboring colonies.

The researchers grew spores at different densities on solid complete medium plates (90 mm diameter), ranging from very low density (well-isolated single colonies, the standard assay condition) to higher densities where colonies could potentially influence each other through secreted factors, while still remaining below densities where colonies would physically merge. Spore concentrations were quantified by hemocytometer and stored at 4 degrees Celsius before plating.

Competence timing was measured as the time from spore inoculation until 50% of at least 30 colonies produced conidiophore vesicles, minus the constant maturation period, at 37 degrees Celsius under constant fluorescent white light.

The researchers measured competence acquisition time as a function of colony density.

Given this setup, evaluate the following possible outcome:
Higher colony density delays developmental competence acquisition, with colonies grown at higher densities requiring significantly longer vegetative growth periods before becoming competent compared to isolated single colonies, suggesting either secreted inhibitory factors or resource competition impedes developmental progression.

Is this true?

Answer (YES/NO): NO